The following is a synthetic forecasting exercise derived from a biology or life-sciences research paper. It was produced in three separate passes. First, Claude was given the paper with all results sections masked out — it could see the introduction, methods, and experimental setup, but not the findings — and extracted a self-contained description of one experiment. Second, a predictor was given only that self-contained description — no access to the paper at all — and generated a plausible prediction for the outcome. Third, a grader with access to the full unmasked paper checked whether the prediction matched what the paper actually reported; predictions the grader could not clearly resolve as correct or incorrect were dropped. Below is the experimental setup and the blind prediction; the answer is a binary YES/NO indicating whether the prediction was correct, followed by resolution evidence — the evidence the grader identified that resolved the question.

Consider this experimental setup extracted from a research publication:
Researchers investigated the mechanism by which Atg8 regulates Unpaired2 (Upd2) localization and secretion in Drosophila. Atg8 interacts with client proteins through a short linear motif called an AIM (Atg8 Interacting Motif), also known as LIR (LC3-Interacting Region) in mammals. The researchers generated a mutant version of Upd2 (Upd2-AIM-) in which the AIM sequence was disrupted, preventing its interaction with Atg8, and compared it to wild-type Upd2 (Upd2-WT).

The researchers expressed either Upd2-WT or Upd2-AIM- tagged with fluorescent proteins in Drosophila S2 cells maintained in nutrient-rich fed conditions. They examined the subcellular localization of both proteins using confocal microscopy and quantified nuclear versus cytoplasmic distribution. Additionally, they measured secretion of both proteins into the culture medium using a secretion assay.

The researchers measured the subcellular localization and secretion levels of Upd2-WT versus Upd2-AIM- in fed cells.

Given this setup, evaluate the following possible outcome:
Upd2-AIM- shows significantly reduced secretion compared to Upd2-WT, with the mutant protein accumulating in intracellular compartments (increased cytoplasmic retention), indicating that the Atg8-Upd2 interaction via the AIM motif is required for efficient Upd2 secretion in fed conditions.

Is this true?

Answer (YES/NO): NO